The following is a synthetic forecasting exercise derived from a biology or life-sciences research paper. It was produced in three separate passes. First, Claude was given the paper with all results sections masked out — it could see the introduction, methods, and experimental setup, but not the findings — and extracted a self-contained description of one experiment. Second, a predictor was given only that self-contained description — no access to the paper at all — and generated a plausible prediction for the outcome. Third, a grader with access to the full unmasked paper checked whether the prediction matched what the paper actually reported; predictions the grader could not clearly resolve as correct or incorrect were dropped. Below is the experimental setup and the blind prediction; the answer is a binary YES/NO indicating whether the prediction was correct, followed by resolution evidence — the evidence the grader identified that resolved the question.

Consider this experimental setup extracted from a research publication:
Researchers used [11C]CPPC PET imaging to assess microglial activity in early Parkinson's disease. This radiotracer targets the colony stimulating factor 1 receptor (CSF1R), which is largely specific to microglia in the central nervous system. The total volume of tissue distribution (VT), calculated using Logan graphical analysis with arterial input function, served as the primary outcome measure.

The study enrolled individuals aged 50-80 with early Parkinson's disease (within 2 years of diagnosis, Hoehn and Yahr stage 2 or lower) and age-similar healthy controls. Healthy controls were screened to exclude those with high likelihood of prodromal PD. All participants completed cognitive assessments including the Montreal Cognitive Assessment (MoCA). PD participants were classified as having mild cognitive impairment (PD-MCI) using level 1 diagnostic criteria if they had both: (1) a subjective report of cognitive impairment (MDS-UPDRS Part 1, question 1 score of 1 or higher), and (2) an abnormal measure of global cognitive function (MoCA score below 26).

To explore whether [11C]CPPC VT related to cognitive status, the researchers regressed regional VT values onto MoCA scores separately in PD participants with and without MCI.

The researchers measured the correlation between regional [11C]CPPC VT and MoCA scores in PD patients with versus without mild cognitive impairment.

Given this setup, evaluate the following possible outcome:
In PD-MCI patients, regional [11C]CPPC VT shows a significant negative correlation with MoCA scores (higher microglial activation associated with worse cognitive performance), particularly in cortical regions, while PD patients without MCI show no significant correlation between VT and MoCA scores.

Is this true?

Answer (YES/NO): NO